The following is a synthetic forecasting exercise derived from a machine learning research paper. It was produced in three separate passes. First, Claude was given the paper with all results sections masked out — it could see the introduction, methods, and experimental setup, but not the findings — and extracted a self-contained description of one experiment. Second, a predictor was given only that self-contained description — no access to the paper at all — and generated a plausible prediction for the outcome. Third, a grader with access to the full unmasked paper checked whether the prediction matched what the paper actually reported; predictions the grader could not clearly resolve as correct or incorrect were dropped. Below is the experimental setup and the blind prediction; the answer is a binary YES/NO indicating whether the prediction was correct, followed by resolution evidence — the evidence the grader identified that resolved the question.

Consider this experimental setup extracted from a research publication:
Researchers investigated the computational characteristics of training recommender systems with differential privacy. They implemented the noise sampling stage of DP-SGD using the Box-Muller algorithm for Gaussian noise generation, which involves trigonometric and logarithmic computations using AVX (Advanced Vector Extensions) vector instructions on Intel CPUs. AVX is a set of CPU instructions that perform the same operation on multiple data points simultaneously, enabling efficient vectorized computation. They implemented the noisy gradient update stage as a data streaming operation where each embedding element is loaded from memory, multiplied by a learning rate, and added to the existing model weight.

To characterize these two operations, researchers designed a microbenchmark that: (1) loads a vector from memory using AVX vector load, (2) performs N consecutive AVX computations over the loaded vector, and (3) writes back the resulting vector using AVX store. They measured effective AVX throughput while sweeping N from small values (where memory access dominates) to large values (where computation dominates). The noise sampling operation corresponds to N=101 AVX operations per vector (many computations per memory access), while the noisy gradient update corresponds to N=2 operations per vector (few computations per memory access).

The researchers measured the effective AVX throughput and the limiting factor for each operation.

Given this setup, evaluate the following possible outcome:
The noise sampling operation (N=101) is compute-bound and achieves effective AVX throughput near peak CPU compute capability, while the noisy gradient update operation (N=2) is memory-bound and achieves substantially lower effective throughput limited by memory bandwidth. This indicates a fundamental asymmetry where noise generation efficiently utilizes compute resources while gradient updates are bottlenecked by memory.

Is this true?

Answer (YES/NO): YES